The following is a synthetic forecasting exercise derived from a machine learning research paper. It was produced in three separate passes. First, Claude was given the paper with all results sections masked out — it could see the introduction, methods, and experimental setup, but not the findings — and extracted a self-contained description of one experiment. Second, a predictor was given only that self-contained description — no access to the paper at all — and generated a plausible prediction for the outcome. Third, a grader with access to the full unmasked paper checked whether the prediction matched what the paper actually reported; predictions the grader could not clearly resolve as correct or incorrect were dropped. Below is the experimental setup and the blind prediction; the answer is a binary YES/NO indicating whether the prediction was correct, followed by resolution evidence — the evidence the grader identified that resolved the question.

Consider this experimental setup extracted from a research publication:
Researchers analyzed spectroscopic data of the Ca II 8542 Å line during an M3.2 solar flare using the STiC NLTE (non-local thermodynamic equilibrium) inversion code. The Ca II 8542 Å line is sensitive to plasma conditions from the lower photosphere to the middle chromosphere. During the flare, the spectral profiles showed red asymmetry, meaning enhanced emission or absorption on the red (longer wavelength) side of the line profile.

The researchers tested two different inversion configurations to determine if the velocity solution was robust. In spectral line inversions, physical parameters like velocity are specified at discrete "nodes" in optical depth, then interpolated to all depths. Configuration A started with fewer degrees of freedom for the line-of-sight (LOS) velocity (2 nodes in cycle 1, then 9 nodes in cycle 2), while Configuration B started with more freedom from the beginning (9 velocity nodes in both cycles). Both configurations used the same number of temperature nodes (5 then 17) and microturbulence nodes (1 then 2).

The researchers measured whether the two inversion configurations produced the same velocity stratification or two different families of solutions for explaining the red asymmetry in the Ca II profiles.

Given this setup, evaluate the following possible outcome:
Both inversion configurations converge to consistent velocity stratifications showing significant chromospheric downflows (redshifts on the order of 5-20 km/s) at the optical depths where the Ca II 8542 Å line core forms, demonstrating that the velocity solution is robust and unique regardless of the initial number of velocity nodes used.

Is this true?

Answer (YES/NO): NO